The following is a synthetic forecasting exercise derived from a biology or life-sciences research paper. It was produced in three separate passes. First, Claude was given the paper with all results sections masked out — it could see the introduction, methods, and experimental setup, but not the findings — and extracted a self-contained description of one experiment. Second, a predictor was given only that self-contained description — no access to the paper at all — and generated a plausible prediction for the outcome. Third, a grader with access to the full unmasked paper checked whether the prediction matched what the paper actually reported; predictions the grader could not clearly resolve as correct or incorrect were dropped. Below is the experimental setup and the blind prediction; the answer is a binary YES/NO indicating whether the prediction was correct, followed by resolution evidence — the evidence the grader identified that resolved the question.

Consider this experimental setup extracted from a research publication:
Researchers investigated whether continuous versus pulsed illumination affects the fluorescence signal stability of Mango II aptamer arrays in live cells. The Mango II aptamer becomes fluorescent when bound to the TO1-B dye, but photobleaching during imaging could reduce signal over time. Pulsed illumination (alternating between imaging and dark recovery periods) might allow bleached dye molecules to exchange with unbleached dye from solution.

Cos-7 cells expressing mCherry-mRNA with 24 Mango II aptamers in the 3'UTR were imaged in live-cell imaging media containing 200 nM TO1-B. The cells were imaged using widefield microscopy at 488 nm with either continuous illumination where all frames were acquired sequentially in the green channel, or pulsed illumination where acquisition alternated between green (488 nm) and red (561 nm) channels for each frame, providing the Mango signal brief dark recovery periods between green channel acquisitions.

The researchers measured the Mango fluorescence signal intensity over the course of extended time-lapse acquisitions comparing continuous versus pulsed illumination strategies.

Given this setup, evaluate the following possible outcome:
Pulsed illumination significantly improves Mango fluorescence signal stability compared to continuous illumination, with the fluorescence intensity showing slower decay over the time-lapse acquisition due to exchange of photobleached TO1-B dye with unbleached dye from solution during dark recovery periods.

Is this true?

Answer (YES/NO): YES